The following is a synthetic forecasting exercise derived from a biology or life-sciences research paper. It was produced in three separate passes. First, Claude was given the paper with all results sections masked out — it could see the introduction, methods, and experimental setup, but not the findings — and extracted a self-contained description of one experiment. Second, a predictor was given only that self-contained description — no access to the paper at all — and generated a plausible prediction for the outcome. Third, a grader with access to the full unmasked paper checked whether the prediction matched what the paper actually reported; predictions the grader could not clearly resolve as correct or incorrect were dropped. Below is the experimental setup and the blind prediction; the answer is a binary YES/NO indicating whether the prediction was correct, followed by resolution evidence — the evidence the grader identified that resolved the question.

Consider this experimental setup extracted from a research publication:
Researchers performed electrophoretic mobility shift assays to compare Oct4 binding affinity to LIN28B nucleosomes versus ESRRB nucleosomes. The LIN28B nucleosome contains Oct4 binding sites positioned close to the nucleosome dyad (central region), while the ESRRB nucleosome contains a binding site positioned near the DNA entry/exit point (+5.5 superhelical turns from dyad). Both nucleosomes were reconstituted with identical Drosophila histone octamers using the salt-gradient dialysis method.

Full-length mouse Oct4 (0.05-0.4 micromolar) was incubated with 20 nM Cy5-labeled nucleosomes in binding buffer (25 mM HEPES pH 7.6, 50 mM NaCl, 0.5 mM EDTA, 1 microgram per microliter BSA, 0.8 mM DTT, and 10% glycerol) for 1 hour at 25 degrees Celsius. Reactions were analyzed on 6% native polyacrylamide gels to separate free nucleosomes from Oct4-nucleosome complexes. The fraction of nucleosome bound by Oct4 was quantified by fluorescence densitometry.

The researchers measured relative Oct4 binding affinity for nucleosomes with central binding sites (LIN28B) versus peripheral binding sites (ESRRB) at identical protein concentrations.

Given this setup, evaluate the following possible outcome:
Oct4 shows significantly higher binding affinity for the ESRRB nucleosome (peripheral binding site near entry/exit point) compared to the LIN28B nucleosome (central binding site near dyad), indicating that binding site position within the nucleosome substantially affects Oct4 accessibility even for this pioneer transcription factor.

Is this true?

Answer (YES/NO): NO